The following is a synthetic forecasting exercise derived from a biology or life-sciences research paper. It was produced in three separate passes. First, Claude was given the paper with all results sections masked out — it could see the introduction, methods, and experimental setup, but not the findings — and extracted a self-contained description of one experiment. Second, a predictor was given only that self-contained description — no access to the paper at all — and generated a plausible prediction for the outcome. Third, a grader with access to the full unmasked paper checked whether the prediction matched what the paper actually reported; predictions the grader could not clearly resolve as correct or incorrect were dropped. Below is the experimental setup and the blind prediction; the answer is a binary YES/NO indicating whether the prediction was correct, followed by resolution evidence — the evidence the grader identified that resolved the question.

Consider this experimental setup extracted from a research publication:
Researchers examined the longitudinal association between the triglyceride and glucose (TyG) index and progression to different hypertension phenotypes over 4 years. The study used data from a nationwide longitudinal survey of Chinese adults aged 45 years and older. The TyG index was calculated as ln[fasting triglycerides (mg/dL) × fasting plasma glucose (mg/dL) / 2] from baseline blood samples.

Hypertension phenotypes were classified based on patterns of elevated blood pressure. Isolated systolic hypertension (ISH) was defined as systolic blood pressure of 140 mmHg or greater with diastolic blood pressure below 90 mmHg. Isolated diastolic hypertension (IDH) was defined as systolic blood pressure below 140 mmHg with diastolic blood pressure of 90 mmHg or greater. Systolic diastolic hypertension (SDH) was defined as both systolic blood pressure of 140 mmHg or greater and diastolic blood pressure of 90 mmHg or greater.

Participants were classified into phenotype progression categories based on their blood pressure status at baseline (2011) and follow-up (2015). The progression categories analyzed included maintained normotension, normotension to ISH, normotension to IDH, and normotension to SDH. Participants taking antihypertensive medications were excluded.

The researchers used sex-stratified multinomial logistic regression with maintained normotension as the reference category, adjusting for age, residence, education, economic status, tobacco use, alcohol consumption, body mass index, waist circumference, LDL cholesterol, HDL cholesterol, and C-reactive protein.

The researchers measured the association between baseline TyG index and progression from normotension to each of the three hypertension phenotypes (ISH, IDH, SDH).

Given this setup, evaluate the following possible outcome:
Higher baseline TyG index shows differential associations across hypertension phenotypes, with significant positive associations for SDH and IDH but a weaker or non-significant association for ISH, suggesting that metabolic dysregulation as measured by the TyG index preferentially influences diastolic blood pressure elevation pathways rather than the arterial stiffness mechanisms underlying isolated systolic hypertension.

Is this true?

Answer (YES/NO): NO